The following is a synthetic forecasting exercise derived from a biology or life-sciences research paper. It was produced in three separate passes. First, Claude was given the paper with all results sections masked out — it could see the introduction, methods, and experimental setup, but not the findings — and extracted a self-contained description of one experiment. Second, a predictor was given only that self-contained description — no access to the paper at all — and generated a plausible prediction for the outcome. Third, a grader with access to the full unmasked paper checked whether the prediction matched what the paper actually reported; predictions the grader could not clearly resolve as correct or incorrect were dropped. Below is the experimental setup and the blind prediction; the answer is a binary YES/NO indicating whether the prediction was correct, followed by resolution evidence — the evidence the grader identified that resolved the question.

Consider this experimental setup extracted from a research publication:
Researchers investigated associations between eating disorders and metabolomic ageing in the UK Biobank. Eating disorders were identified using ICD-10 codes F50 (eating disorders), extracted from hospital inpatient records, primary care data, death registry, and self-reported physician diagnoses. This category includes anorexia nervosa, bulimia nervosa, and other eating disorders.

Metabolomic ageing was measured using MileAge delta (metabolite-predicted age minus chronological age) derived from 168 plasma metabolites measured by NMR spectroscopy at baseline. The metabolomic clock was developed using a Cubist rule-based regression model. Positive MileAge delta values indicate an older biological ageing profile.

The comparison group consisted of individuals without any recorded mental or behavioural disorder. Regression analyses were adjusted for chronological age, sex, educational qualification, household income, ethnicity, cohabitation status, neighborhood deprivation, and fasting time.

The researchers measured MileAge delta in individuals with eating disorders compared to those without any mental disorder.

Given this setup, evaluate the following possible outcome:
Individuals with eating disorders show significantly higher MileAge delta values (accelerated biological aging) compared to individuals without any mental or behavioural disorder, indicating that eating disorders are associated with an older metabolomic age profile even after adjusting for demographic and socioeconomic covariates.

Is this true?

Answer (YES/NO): NO